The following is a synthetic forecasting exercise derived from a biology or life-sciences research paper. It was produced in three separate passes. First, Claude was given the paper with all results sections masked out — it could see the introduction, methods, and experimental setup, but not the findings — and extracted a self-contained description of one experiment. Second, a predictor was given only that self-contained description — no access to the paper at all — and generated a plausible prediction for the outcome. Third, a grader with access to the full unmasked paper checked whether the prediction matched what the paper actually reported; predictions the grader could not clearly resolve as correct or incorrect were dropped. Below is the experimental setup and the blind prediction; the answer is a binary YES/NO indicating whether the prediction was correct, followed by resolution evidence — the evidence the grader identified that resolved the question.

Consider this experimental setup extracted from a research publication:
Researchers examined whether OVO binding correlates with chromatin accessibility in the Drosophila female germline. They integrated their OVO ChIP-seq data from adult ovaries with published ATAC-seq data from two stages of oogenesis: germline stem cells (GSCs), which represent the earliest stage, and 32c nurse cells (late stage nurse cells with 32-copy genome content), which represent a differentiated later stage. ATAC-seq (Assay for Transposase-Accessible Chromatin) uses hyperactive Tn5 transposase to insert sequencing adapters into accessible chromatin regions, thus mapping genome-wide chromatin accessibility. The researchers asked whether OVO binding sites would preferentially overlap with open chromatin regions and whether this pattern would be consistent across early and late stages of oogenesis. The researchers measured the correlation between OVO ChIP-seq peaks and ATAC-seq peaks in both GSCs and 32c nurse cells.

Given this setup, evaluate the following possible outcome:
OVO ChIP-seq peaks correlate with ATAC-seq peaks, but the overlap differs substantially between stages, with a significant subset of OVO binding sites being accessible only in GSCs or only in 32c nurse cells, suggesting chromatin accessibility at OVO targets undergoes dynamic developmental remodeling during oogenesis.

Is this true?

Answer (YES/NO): NO